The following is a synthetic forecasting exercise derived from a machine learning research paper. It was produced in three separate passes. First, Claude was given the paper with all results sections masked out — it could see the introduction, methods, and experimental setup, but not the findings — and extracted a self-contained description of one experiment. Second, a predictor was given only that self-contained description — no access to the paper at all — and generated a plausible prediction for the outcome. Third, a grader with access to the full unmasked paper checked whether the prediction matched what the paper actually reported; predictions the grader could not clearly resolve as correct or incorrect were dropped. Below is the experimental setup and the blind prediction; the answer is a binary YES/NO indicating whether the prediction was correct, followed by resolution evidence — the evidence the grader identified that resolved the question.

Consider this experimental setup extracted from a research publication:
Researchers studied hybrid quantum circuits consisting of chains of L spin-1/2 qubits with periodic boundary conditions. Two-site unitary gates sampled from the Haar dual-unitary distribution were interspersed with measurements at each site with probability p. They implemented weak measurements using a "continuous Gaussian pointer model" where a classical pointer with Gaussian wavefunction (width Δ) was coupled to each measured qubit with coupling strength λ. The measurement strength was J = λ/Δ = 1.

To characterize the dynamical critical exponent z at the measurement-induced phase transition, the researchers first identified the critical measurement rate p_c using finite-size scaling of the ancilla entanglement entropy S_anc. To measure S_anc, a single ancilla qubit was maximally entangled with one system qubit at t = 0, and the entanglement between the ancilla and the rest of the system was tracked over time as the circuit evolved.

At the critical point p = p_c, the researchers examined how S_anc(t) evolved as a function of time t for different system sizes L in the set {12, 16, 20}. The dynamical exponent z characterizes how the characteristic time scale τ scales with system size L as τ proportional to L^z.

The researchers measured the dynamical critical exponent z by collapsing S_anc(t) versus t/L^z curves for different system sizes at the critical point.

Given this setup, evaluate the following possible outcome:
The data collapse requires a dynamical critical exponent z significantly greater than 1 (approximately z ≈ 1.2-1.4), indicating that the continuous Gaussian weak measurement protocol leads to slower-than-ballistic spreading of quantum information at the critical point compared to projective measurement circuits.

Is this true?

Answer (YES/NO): NO